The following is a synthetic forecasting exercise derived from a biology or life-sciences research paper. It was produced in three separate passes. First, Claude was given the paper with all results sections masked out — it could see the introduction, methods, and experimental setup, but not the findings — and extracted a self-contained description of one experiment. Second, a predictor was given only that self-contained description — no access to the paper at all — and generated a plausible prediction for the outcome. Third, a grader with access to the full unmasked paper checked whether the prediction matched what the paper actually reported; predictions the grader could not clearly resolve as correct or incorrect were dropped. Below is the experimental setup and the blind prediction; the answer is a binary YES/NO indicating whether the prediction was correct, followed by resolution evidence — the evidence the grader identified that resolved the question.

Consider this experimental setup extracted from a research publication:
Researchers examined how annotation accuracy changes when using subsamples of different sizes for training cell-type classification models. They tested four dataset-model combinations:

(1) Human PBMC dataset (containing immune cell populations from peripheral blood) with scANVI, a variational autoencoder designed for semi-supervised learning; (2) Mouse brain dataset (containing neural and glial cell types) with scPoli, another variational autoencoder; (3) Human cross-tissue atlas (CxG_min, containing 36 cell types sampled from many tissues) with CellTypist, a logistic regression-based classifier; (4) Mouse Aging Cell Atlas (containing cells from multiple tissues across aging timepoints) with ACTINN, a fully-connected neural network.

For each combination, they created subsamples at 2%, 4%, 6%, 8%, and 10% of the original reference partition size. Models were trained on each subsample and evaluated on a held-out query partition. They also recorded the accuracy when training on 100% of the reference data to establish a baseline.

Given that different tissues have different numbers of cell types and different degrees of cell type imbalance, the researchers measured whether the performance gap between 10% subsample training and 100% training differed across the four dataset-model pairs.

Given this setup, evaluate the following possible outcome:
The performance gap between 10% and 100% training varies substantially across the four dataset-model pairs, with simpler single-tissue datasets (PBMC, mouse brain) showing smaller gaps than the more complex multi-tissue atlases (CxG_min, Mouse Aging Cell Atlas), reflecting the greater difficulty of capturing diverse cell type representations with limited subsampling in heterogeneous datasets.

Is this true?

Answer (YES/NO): YES